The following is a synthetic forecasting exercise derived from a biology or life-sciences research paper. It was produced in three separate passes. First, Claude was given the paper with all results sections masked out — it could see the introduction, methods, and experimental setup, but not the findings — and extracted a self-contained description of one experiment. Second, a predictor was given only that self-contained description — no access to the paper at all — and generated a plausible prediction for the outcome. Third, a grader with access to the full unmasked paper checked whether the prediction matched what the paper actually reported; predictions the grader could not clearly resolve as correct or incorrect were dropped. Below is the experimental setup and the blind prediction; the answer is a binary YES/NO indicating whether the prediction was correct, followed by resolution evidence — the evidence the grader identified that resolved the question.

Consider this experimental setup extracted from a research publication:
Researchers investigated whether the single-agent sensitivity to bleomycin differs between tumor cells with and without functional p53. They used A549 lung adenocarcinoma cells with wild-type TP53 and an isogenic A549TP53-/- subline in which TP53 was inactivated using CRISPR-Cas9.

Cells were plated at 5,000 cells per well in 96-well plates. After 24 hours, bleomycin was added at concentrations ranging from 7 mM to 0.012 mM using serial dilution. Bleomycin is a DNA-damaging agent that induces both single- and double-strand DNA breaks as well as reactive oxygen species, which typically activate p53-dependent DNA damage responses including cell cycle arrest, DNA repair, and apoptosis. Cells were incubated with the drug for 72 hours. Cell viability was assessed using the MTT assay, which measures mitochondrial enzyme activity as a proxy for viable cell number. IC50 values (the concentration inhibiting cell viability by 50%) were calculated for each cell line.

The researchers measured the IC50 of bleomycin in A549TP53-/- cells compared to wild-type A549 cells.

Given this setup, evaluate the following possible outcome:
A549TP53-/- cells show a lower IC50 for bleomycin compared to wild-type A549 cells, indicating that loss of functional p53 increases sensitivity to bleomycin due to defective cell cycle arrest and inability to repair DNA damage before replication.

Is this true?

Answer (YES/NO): YES